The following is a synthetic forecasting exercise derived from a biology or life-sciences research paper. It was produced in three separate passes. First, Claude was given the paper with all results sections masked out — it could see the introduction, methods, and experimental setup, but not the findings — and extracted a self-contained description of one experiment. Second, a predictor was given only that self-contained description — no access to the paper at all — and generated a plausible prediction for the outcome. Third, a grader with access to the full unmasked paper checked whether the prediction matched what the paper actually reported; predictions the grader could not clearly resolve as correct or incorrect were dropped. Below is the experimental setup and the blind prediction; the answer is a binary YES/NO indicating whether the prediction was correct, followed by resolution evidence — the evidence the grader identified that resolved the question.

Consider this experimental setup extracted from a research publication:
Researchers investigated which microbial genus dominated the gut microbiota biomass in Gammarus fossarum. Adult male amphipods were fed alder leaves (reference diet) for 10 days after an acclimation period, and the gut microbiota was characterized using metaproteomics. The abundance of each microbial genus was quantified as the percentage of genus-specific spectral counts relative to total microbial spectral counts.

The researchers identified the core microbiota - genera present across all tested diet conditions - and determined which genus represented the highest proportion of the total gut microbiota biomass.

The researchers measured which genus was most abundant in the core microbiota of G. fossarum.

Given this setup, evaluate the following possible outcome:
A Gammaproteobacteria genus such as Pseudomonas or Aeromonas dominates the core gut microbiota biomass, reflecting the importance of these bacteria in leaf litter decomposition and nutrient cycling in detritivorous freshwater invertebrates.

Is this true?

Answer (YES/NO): NO